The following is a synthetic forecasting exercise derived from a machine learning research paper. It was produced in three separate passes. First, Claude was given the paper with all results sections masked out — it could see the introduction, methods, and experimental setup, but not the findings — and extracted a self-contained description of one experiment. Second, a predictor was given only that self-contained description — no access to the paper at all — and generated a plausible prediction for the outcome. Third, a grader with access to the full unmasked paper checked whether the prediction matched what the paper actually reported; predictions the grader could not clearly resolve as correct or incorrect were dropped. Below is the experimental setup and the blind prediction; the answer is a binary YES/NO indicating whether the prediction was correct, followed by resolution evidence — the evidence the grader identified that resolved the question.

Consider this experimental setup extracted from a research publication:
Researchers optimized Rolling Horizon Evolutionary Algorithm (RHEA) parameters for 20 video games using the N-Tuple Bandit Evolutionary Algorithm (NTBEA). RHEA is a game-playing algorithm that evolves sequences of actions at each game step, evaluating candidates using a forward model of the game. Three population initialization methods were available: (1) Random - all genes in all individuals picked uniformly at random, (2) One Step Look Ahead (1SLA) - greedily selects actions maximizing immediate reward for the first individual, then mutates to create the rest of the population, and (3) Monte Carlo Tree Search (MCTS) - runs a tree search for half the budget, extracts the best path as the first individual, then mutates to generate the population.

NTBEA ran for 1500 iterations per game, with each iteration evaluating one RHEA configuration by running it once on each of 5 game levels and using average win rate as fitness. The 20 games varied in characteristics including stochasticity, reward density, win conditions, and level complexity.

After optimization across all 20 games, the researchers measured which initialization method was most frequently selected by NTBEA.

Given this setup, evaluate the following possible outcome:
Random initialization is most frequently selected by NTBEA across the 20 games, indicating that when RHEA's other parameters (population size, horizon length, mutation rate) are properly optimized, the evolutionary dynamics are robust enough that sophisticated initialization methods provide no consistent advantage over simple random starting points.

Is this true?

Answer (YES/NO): YES